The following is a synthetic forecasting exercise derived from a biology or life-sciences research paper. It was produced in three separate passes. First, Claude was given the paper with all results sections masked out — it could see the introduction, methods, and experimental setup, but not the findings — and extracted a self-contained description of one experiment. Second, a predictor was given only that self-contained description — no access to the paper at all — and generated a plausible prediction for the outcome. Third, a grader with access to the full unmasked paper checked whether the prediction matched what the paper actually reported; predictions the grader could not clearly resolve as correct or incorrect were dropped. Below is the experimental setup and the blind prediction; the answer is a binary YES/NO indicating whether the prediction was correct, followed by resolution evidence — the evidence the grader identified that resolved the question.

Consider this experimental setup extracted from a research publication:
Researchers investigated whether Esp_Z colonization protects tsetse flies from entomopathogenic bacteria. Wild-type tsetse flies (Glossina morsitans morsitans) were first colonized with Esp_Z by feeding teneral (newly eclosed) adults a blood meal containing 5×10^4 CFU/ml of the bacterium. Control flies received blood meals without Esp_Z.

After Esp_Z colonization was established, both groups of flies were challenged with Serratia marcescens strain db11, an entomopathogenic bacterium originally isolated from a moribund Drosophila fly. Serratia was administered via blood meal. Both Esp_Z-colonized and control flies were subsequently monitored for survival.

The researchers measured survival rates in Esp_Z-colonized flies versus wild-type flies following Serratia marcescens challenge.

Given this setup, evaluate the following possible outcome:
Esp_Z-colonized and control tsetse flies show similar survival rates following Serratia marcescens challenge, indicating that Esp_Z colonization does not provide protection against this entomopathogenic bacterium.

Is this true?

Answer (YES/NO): NO